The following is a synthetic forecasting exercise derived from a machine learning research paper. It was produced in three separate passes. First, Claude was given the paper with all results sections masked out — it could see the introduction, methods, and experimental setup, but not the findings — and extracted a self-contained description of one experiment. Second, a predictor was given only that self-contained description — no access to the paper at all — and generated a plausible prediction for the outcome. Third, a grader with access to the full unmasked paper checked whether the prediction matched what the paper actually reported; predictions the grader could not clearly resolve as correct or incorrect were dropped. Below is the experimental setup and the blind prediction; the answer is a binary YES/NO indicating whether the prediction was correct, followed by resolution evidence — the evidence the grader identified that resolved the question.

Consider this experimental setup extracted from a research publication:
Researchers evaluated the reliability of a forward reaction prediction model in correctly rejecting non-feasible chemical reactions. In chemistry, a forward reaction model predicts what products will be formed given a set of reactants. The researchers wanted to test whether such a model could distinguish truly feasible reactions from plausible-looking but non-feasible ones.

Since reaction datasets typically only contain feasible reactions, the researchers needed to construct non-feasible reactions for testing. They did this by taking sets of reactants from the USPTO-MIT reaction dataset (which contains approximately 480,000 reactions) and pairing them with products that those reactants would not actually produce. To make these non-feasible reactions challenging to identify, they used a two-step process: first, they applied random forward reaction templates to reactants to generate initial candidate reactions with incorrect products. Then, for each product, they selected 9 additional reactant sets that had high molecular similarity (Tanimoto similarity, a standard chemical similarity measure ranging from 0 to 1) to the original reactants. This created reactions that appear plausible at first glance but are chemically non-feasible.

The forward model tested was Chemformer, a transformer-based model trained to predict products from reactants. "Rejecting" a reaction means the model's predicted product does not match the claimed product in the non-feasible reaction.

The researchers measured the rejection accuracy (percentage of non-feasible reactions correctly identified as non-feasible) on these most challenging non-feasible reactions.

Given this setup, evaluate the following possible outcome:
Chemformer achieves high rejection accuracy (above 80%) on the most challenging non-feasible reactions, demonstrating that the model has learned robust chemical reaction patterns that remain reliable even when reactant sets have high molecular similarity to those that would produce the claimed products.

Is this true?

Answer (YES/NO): YES